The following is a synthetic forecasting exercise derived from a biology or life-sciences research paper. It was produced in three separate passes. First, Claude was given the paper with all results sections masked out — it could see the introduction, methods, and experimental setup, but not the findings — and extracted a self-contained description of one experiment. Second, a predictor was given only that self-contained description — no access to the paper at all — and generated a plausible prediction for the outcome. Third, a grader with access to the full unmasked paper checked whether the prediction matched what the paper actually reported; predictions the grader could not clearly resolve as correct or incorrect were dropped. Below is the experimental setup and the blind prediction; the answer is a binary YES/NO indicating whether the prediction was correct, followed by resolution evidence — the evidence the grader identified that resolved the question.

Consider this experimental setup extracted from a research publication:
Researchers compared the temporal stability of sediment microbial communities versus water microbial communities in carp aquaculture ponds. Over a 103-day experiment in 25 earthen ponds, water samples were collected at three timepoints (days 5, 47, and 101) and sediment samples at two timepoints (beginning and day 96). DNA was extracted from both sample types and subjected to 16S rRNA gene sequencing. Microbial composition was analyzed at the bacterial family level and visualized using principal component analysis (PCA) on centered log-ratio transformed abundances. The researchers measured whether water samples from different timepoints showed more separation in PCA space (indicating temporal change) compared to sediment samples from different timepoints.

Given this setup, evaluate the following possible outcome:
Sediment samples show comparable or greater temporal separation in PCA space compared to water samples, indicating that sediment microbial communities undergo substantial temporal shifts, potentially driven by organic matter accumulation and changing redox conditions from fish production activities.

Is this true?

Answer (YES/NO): NO